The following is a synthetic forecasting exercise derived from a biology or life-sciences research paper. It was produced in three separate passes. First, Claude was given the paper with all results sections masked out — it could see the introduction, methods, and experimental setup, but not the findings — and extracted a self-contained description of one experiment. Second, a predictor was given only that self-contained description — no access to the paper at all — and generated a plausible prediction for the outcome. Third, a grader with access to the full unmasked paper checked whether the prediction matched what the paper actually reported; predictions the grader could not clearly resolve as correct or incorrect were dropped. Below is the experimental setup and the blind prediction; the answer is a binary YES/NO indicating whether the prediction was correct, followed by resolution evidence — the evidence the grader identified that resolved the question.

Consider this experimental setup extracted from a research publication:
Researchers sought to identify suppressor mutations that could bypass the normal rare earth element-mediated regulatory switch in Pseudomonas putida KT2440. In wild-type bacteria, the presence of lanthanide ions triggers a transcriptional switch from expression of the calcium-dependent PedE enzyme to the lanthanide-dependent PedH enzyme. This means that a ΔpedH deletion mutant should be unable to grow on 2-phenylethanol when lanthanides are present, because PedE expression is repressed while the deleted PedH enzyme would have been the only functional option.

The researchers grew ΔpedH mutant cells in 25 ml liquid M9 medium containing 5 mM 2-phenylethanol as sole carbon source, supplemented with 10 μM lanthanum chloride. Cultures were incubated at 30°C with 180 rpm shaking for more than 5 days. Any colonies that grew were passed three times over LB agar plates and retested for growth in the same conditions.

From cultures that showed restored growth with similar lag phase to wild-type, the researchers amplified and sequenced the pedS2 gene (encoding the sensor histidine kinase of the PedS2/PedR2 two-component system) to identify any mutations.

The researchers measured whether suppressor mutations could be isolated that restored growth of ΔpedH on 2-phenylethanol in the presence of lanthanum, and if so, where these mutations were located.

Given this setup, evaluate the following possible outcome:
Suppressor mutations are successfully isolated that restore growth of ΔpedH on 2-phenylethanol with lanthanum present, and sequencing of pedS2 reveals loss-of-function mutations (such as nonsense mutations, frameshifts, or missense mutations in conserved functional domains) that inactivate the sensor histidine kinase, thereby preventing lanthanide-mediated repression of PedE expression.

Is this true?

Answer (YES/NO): NO